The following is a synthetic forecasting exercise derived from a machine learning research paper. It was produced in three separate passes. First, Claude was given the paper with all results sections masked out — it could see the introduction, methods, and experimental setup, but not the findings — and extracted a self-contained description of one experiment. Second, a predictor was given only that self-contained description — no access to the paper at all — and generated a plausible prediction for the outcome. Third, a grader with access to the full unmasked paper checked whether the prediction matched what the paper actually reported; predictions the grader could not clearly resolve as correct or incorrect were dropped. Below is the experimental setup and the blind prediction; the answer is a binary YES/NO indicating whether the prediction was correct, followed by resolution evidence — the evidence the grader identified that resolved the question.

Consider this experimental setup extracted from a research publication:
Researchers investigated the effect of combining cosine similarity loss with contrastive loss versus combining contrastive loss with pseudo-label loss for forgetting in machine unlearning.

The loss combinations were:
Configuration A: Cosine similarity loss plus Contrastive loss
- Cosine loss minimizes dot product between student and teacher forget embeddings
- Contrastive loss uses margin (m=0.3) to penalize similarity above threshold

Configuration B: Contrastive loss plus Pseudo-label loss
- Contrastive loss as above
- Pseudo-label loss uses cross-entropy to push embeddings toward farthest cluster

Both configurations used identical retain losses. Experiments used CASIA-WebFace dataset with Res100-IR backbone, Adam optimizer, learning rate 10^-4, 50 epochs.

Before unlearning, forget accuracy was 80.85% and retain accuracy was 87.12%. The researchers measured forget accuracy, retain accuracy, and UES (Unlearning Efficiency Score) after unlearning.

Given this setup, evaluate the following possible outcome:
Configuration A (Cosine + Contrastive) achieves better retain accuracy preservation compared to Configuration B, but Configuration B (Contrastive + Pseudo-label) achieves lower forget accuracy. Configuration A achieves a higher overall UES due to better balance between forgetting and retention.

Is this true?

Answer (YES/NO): NO